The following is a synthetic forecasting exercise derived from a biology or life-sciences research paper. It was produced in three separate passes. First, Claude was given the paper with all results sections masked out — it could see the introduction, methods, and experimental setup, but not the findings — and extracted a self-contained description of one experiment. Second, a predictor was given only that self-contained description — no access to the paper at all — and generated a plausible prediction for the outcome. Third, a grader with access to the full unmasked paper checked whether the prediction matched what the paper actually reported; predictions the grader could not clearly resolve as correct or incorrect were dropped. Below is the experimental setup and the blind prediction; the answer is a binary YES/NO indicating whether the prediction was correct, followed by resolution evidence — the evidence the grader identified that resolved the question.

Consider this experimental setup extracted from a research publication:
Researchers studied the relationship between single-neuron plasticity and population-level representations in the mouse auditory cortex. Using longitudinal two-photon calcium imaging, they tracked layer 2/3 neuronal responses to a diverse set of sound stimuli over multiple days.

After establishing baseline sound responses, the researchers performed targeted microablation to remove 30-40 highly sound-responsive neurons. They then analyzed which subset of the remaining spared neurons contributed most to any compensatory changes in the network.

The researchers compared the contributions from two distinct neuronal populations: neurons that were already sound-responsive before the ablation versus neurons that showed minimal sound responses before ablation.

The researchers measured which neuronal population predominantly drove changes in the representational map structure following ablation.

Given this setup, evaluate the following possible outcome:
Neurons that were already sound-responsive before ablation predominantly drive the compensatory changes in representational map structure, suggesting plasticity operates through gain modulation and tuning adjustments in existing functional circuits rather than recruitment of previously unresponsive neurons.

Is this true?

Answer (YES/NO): NO